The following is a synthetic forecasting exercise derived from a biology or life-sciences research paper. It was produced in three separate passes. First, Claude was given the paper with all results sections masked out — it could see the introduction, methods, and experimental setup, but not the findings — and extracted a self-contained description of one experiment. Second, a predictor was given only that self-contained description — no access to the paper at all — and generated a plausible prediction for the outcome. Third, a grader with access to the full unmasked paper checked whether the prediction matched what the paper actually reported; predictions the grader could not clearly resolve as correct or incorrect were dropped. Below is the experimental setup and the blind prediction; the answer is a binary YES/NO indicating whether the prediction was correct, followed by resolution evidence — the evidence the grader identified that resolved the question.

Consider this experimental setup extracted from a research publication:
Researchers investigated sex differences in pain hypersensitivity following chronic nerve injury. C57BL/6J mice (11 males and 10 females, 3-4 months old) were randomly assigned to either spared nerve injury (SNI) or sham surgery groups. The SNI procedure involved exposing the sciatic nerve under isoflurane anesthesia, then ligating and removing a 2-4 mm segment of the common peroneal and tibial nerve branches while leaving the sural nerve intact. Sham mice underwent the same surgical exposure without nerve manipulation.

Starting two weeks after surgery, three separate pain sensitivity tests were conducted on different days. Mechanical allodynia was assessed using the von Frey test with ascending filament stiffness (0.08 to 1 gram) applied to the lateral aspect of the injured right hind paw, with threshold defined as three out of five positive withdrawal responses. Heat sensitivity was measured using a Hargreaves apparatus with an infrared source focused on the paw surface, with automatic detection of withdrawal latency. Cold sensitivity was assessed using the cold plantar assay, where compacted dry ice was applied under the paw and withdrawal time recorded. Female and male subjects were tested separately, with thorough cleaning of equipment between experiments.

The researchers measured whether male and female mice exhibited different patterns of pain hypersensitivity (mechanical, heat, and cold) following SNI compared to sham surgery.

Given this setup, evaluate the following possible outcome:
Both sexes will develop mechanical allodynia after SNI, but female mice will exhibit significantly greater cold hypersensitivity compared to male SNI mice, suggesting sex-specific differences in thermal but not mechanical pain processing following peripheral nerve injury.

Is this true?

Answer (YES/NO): NO